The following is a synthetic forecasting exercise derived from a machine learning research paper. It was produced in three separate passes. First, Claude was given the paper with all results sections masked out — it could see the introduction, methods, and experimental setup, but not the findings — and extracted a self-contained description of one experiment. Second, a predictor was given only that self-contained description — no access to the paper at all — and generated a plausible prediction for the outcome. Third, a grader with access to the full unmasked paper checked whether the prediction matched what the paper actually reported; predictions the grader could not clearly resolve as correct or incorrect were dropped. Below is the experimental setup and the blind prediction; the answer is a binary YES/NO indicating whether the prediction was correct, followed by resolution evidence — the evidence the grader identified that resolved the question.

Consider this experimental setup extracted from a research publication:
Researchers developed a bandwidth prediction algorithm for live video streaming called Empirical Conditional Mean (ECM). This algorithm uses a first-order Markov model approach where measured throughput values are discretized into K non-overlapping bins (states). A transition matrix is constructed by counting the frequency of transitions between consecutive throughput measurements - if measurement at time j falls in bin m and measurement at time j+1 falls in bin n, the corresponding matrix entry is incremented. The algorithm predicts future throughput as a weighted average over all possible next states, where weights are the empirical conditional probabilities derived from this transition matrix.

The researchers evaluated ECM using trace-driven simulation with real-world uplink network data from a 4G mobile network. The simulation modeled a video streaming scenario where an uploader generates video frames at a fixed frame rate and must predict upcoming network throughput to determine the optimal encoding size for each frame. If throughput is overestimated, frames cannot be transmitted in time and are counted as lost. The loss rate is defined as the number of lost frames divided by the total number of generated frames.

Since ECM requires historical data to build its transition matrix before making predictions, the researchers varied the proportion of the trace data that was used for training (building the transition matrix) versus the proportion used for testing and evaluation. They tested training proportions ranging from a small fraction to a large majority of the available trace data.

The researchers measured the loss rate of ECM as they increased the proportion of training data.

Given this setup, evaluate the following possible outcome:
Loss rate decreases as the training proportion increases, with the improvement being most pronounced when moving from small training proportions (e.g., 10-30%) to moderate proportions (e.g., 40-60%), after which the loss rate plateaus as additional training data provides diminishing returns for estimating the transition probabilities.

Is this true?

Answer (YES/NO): NO